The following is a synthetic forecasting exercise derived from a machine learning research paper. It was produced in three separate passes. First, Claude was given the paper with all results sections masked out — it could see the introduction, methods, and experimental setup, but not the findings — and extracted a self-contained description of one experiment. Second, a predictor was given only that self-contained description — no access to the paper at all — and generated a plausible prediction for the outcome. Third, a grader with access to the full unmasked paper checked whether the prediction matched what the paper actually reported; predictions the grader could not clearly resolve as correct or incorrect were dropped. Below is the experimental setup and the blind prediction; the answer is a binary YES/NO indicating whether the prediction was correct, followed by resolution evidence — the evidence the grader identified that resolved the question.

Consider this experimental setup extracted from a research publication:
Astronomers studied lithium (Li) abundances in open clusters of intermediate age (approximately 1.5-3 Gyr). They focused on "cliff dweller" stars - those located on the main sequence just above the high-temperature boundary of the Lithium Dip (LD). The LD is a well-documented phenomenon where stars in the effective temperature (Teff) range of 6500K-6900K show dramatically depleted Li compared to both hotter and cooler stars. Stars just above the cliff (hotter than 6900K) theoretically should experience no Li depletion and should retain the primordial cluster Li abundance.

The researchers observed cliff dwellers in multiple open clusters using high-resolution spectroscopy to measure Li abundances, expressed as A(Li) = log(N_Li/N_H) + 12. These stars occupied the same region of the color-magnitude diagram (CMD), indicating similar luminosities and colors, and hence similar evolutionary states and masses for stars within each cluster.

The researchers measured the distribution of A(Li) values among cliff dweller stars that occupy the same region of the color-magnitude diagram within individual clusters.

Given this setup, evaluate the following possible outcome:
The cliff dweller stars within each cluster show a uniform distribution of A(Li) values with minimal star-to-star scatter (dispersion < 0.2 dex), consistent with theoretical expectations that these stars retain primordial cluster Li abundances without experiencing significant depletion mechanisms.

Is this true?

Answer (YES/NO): NO